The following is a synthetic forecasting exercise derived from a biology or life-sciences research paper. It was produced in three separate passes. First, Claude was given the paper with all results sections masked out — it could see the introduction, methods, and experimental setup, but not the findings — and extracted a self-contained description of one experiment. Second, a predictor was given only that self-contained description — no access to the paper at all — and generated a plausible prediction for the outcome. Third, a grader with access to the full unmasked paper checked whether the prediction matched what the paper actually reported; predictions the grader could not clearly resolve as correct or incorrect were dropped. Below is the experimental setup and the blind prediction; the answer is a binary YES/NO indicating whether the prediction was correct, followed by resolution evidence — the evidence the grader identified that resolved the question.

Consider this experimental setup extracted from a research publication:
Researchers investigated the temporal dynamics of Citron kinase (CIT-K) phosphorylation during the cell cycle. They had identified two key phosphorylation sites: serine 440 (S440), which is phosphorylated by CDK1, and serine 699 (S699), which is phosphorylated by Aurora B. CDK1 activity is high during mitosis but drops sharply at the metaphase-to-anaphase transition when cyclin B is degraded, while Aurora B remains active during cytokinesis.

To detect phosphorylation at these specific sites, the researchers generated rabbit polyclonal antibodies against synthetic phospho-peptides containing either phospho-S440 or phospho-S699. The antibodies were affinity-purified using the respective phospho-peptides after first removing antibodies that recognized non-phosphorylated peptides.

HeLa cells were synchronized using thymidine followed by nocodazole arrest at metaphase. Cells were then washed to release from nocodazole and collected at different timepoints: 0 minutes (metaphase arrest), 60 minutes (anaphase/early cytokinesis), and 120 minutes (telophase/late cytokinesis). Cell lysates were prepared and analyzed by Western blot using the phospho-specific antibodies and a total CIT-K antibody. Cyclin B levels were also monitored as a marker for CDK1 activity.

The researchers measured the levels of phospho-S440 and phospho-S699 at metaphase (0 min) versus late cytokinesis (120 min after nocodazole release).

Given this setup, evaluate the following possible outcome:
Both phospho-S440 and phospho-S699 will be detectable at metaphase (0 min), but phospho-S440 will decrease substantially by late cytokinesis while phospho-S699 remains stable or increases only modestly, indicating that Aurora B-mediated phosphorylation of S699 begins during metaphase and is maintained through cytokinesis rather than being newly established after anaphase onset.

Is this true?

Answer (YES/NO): NO